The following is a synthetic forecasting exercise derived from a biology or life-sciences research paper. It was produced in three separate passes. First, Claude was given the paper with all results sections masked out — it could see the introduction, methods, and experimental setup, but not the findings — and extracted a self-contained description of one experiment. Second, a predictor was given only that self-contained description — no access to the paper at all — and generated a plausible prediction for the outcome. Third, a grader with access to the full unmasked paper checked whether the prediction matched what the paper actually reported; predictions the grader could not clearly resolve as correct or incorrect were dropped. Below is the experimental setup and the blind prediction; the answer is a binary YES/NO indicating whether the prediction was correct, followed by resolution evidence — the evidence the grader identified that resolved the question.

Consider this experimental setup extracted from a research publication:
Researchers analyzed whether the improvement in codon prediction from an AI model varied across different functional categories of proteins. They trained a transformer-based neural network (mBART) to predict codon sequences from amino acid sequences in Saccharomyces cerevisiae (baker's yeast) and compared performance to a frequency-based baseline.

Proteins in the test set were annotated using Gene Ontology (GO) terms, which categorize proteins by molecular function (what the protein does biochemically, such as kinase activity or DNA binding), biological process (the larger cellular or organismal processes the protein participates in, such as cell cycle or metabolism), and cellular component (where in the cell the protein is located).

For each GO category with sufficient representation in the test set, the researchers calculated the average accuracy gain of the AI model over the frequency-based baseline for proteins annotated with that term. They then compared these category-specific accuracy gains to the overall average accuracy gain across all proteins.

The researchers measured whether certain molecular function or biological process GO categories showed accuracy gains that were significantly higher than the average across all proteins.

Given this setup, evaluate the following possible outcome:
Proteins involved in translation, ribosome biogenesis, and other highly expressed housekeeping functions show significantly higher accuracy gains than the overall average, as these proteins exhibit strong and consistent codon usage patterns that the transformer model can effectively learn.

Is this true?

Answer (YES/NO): YES